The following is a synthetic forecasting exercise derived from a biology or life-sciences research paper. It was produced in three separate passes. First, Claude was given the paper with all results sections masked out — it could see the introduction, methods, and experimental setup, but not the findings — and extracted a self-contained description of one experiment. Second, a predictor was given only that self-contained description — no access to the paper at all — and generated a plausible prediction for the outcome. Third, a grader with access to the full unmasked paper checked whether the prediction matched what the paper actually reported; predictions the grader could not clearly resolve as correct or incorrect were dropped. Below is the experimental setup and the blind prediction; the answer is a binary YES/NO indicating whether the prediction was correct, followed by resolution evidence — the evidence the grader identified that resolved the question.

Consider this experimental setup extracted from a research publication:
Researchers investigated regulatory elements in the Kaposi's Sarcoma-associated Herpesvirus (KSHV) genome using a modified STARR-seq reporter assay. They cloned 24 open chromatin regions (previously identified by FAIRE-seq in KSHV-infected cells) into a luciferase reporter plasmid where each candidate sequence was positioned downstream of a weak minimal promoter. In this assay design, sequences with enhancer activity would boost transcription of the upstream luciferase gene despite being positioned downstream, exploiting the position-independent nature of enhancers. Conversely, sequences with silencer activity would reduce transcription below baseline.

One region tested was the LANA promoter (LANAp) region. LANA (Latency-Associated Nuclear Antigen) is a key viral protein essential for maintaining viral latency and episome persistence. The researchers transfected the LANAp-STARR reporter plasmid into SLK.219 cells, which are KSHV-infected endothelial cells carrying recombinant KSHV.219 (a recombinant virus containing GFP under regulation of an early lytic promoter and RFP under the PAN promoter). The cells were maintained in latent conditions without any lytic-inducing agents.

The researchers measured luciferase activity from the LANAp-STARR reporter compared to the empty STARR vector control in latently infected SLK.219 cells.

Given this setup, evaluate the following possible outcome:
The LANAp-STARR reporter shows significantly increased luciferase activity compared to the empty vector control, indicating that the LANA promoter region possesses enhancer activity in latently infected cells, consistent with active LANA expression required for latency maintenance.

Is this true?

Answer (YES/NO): NO